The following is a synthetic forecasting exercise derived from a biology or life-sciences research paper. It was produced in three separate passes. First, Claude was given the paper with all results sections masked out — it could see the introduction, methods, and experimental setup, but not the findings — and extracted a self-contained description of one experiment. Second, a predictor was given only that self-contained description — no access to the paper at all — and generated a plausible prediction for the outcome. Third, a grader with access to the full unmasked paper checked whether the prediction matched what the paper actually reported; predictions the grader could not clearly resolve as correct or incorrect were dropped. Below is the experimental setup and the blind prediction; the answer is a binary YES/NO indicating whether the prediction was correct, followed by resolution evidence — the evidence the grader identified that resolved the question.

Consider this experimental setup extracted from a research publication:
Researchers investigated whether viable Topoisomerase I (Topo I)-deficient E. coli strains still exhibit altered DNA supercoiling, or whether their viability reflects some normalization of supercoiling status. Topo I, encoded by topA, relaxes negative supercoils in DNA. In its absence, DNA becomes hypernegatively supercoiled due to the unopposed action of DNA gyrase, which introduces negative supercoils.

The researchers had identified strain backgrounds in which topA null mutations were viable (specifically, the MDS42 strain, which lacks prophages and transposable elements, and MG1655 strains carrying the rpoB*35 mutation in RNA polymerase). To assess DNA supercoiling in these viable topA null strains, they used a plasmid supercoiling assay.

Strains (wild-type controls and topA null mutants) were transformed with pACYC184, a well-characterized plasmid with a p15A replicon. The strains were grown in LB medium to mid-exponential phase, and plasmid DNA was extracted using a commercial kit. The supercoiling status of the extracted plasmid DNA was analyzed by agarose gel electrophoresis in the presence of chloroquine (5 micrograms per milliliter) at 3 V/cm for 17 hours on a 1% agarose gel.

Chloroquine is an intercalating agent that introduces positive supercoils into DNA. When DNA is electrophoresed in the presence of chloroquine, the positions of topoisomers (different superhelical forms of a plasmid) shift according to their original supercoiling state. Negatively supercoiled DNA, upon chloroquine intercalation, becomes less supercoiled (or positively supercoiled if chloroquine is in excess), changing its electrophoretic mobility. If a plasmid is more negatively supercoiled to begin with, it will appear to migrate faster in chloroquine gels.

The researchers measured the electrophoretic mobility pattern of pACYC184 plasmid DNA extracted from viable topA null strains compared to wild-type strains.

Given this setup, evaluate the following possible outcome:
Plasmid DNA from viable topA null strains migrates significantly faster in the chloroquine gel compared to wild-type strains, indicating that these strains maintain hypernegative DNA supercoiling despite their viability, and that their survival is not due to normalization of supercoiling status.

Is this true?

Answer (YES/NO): YES